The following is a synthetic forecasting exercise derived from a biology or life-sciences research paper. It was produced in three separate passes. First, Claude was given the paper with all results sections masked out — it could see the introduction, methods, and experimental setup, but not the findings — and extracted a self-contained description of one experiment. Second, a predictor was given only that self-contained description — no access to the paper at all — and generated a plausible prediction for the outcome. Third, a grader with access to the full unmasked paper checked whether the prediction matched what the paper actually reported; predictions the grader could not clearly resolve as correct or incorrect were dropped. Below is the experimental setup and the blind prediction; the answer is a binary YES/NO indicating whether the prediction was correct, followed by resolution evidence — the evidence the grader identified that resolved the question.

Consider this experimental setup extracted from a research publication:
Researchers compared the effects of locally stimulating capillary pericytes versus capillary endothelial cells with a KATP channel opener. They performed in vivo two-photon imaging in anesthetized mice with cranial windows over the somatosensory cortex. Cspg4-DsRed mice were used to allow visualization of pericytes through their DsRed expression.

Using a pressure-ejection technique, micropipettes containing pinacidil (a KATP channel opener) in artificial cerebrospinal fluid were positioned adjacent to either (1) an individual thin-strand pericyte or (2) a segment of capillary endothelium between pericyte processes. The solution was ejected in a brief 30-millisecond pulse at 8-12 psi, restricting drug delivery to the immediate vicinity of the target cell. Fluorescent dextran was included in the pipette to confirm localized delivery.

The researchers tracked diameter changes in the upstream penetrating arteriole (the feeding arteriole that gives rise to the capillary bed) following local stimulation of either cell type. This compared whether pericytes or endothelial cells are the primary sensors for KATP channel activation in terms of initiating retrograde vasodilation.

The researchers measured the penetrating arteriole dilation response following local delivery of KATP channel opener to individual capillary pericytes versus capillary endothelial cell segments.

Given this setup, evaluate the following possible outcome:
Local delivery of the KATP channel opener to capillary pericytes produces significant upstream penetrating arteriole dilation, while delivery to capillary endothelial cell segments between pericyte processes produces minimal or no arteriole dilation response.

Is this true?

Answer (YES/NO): YES